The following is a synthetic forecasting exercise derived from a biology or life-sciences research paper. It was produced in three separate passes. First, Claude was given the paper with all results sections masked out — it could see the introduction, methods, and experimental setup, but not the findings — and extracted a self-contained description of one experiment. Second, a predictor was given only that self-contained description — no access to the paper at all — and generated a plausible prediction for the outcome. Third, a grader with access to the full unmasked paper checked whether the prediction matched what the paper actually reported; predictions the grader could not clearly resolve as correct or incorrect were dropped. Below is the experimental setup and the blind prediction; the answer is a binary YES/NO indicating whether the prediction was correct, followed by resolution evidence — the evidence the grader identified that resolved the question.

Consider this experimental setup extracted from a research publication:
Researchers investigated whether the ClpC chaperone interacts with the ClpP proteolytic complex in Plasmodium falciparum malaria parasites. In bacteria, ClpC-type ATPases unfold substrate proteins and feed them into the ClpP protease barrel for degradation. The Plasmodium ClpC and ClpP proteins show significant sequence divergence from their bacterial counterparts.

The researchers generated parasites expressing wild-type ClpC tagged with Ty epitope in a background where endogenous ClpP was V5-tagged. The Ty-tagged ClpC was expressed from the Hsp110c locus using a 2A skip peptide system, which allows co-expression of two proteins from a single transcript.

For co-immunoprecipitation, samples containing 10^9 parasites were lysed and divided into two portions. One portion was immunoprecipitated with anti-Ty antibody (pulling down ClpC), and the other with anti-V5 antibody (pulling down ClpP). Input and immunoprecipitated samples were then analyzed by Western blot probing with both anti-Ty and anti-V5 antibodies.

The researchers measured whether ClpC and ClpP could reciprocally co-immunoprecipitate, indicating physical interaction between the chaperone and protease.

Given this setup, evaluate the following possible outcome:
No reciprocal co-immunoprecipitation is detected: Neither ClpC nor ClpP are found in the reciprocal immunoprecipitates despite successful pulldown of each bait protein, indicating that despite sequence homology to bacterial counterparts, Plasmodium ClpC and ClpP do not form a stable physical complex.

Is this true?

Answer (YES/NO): NO